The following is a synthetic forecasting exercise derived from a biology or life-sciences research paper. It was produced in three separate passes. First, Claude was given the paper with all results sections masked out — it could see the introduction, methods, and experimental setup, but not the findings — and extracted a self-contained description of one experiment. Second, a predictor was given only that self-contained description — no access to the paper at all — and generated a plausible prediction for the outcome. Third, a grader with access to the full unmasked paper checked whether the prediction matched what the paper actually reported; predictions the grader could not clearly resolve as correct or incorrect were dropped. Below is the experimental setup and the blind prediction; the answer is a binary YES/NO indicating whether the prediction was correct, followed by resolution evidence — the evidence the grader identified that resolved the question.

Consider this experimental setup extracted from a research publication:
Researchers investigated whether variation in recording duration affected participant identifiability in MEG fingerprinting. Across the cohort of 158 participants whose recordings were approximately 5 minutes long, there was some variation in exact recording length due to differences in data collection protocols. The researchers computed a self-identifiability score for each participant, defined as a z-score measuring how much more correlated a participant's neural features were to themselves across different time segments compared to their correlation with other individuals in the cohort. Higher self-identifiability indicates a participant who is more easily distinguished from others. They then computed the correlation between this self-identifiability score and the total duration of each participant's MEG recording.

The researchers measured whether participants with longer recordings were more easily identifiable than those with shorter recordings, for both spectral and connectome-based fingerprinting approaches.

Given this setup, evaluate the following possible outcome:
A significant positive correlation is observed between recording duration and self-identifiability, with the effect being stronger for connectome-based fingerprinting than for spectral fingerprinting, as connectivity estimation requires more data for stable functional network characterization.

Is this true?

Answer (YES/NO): NO